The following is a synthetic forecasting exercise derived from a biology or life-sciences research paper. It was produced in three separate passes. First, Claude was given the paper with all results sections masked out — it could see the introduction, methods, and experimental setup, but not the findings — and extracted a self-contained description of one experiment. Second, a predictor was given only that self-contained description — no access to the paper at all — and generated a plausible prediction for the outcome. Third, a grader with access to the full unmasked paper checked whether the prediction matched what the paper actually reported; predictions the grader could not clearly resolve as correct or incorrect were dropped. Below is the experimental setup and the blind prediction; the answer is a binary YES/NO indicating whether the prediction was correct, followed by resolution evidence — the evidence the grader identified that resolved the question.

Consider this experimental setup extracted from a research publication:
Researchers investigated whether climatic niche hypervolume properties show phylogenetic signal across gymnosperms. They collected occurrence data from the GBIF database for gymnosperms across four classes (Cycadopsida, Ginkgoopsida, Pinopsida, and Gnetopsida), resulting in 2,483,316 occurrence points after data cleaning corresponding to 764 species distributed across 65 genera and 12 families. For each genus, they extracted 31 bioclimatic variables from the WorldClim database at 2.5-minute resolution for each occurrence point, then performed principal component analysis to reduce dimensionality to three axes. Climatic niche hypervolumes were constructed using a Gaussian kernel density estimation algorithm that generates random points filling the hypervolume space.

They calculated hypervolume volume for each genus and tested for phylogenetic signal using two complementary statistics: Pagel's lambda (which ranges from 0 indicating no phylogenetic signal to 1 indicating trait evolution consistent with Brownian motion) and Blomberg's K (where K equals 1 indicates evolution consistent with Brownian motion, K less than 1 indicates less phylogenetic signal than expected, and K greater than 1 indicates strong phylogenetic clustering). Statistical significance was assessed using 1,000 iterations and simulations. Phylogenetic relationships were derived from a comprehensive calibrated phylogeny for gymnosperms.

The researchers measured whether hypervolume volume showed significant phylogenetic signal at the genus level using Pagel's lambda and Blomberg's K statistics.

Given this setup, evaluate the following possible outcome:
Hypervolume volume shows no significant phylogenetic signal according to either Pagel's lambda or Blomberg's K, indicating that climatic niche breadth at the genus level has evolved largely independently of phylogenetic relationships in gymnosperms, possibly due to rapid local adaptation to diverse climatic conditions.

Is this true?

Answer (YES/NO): NO